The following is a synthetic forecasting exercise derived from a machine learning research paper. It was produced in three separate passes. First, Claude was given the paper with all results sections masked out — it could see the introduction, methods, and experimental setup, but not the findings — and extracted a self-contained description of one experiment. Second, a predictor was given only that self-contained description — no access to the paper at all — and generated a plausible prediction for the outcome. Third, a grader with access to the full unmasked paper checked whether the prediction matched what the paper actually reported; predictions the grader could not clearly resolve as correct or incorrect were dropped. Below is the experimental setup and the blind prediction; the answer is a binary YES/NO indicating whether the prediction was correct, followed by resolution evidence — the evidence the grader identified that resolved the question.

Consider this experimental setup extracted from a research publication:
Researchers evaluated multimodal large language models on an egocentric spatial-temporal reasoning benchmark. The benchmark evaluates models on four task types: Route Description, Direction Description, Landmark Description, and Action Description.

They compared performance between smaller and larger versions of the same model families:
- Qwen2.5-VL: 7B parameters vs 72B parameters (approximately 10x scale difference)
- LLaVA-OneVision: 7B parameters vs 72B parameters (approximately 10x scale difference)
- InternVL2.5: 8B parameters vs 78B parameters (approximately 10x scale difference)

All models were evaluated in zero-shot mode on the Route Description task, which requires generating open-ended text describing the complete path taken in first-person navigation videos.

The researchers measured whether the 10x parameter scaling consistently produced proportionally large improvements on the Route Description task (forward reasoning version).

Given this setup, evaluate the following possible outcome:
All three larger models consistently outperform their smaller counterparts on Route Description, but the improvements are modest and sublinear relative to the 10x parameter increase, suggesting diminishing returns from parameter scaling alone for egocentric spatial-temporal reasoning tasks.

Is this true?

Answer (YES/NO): YES